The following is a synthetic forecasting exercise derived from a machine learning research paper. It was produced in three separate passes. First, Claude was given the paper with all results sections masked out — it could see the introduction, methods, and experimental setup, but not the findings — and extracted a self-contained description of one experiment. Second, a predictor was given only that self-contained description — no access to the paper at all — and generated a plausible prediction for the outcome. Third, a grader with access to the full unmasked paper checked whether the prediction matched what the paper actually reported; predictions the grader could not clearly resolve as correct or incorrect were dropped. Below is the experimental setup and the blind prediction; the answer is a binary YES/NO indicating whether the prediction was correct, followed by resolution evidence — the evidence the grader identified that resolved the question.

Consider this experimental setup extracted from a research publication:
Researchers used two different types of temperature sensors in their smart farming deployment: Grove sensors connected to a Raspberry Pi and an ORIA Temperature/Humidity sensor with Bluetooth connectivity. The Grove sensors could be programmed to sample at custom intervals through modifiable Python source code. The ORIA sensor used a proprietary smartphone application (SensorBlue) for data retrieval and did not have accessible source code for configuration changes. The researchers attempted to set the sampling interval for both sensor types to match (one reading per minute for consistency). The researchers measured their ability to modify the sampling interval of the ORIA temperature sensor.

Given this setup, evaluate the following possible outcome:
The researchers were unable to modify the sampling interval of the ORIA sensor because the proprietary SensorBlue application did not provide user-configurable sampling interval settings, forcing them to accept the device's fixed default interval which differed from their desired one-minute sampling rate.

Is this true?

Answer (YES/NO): YES